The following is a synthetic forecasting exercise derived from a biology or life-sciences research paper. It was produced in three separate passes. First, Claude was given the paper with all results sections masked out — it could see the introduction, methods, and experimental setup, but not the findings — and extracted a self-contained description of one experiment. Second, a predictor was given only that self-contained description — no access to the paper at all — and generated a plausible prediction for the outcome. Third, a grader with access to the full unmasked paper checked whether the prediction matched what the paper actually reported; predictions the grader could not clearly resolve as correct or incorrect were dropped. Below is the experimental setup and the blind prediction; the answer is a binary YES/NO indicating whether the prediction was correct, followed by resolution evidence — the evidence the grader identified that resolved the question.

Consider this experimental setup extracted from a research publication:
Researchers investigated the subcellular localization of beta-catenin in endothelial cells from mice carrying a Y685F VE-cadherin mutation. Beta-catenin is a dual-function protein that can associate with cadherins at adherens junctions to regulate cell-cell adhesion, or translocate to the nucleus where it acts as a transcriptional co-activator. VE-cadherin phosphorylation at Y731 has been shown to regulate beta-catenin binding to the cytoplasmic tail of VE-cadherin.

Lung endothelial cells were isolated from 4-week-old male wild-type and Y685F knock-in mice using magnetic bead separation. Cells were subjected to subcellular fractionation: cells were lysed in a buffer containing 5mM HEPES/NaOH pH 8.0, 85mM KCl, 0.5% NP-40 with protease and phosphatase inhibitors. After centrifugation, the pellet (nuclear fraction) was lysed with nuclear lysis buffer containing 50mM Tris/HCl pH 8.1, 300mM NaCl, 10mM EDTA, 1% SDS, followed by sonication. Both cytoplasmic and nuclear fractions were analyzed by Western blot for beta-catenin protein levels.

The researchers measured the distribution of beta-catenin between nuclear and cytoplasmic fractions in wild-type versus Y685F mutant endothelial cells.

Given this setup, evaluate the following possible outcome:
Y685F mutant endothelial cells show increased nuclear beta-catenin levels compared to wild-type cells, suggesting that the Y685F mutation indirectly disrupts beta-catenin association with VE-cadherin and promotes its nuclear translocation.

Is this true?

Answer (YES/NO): YES